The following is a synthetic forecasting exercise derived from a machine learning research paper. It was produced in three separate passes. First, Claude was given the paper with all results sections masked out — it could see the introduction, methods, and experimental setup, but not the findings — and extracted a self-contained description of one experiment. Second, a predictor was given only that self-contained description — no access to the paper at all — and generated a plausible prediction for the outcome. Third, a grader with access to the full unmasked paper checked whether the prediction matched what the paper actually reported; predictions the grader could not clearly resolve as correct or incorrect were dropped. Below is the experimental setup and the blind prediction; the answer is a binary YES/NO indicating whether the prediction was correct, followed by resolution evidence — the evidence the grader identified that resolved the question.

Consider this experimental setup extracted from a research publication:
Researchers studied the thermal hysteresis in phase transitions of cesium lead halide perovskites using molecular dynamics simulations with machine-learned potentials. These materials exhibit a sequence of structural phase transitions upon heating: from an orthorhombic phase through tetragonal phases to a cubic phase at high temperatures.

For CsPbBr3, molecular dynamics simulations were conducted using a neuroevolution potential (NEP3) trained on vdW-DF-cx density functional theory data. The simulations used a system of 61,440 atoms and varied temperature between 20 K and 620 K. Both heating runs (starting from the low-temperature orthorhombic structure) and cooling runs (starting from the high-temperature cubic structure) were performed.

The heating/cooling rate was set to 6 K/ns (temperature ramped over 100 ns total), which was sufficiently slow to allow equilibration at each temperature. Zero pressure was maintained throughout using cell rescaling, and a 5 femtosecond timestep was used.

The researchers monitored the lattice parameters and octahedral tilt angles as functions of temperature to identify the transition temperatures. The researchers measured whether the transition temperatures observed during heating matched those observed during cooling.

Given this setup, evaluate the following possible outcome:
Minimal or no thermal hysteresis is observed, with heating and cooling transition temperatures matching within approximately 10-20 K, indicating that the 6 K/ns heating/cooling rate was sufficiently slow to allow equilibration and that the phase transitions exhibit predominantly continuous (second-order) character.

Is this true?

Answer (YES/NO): NO